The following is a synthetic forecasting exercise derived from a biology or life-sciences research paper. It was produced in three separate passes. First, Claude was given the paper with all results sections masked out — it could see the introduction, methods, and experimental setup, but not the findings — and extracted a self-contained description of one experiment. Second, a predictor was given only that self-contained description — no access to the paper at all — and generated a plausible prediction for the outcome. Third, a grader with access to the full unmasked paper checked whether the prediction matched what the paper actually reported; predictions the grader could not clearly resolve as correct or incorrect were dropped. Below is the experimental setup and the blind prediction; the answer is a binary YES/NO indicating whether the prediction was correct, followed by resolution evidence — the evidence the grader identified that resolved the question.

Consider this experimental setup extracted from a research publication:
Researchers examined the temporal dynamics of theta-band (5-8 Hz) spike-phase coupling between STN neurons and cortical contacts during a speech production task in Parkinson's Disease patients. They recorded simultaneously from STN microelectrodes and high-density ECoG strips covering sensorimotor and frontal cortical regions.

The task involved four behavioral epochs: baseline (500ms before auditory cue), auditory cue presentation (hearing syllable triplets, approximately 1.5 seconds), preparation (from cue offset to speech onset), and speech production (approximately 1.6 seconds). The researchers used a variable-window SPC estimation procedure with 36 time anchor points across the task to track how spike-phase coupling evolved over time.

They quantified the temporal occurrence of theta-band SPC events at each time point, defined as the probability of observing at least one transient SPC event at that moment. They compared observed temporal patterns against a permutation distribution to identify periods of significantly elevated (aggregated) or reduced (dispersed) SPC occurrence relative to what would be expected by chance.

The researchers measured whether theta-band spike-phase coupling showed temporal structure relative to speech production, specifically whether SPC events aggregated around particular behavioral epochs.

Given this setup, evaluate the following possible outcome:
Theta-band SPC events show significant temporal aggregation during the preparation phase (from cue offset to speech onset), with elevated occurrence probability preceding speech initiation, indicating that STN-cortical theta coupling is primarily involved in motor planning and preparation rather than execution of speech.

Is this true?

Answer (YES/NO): NO